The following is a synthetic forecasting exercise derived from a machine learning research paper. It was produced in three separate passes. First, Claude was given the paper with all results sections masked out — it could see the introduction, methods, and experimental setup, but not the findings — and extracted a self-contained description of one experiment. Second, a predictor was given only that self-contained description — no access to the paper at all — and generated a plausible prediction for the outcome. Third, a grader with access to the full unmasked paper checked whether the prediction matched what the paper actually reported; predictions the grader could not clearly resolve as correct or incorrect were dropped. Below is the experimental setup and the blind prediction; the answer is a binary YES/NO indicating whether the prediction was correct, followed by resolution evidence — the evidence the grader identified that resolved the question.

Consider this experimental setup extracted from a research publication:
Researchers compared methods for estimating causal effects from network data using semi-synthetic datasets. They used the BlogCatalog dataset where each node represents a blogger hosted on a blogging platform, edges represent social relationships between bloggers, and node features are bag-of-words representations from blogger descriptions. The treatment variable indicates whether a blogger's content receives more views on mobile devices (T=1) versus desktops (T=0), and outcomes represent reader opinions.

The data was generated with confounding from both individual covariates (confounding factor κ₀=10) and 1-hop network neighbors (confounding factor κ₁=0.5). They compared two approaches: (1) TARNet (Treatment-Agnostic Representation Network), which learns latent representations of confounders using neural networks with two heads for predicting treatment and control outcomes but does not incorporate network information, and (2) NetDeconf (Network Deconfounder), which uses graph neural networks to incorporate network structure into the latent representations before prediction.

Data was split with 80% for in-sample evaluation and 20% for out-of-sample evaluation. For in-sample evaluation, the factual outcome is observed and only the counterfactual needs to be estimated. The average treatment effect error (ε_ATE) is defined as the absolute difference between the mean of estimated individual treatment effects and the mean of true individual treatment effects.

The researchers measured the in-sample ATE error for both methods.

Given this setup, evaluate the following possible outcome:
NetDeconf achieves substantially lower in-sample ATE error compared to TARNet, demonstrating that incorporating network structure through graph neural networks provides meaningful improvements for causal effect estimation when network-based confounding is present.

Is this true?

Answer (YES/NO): YES